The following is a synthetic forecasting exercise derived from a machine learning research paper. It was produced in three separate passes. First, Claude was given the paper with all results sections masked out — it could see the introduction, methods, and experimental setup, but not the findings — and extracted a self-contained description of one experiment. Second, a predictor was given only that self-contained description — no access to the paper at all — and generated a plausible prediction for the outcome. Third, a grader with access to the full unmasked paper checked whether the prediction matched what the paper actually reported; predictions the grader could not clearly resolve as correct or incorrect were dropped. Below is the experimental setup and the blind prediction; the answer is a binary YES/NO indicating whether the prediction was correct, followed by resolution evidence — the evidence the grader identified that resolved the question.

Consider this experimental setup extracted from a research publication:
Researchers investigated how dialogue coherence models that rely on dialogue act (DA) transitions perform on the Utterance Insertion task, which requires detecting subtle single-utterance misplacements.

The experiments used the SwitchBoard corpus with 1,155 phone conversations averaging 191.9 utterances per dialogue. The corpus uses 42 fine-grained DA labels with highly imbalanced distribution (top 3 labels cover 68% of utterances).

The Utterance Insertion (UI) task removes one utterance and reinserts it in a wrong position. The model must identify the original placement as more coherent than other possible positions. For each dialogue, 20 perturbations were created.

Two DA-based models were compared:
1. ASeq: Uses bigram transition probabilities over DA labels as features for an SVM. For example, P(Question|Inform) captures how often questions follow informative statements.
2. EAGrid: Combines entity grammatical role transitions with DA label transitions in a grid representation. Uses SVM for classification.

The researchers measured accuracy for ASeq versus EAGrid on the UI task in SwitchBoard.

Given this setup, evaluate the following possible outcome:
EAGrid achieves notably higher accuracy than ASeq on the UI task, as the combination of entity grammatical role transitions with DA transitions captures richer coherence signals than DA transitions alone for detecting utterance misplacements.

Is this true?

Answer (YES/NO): NO